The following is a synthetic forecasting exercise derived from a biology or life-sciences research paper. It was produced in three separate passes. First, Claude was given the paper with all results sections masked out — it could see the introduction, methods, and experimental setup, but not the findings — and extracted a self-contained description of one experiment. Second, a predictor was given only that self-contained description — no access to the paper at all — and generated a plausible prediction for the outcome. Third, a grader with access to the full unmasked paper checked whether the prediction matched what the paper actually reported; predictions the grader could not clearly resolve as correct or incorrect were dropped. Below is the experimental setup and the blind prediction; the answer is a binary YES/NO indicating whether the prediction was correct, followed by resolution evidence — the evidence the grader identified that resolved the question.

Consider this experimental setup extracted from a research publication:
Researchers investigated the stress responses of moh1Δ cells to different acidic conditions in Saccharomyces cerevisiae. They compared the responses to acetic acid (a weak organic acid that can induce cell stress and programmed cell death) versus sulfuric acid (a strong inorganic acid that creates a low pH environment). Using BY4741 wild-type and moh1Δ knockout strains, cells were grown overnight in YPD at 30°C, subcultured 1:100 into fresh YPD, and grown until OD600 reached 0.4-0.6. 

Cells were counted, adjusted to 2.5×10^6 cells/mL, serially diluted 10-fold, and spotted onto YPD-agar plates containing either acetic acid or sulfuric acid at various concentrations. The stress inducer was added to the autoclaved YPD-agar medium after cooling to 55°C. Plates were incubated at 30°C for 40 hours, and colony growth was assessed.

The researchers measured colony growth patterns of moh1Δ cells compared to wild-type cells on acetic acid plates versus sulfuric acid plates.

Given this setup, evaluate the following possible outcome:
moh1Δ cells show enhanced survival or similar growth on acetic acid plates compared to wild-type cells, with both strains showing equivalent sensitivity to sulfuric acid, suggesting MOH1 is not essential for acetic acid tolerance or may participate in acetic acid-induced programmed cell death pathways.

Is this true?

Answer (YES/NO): NO